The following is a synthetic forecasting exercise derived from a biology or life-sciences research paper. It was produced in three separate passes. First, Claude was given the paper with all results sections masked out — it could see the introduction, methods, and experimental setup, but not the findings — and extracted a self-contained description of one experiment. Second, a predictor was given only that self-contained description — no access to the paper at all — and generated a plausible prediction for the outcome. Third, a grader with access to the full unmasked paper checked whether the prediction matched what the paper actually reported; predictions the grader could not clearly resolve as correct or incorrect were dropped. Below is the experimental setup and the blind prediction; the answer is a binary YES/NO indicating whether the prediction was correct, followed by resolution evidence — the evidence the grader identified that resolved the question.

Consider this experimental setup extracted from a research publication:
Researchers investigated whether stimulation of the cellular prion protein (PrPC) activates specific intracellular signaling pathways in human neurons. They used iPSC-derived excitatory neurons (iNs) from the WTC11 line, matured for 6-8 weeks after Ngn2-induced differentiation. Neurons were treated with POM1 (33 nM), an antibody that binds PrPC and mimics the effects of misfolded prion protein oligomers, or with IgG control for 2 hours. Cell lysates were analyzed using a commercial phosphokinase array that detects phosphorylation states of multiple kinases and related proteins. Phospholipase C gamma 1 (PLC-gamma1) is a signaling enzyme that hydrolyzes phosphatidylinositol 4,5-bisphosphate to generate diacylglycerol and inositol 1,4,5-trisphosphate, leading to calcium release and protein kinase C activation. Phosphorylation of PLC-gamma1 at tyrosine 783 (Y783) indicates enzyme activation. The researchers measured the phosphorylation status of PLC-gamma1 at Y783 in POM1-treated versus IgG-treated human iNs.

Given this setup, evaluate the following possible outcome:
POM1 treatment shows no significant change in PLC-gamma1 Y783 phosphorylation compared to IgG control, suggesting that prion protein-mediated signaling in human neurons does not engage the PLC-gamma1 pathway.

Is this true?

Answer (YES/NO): NO